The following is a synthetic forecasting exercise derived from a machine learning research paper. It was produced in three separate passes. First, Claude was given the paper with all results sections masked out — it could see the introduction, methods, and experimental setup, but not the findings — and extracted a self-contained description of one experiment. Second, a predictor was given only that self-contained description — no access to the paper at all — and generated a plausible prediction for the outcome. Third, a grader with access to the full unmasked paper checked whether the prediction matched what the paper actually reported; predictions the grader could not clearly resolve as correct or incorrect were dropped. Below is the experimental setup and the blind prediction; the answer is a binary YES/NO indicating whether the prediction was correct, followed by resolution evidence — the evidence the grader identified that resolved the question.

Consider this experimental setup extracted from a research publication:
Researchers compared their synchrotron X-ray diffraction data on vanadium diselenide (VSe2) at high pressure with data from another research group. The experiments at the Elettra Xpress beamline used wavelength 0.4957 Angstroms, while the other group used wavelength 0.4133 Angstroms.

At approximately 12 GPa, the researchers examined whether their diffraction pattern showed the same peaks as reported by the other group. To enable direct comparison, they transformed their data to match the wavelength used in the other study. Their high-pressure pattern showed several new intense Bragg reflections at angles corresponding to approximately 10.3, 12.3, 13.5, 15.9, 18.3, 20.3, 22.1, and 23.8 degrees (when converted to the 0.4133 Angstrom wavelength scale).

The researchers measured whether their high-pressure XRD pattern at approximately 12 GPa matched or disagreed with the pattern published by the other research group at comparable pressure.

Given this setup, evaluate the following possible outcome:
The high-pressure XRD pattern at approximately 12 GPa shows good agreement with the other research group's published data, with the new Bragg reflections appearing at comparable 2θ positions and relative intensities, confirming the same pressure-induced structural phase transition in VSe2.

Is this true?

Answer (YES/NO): NO